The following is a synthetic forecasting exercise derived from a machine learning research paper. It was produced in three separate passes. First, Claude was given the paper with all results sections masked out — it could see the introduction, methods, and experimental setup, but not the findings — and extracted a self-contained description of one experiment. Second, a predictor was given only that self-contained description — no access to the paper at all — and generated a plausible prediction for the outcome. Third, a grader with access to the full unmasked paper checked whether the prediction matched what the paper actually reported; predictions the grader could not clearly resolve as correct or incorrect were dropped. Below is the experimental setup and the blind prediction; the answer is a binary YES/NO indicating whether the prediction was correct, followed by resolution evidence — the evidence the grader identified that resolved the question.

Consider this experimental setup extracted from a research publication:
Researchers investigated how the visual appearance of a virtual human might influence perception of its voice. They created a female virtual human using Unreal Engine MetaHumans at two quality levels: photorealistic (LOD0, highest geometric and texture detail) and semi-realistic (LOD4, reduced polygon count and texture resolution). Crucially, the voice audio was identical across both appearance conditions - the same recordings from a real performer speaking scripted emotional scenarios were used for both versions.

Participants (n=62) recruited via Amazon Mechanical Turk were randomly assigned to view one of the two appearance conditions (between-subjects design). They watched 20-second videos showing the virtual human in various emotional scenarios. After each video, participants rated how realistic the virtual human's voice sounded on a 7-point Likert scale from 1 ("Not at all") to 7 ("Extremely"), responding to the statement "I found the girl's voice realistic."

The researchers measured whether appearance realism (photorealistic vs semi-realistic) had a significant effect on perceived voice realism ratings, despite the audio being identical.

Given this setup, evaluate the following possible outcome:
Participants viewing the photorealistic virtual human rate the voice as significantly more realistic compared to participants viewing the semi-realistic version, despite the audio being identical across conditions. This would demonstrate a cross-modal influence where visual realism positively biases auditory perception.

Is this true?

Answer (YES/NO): NO